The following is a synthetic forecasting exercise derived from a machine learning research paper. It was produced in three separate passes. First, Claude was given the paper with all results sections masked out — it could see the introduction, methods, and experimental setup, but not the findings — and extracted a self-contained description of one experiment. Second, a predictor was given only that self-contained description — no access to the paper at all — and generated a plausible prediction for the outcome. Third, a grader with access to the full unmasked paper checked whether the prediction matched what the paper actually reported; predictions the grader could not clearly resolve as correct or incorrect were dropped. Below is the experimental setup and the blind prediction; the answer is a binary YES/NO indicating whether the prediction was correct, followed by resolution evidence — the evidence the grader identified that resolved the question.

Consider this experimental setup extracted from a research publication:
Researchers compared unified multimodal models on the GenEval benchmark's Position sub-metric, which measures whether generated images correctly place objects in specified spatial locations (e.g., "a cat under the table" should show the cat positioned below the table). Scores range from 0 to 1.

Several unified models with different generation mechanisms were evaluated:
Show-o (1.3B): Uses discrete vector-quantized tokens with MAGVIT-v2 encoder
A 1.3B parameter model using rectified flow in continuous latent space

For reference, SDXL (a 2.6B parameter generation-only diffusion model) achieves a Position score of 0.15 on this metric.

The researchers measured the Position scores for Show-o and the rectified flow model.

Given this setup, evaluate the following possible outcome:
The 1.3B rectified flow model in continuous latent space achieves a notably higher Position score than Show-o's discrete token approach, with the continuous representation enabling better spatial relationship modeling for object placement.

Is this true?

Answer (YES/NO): YES